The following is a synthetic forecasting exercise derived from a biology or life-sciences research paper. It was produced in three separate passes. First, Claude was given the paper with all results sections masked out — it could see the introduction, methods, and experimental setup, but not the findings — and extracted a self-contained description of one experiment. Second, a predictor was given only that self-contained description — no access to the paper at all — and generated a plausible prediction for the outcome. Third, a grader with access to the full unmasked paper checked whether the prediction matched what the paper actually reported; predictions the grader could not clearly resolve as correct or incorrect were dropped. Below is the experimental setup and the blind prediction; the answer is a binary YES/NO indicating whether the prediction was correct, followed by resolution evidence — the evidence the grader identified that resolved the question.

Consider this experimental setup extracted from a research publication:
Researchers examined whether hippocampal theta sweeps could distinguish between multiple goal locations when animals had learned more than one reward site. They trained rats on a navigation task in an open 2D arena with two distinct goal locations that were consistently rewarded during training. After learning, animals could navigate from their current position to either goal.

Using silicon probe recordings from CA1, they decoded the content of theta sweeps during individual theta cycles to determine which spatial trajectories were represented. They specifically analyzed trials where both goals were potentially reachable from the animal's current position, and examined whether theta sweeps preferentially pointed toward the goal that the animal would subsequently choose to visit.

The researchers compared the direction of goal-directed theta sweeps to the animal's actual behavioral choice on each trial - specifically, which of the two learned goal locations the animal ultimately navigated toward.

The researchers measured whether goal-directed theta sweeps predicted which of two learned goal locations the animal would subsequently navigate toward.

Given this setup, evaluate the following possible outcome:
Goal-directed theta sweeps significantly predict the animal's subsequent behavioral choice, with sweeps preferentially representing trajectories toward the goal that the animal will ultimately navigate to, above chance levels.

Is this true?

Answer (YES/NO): YES